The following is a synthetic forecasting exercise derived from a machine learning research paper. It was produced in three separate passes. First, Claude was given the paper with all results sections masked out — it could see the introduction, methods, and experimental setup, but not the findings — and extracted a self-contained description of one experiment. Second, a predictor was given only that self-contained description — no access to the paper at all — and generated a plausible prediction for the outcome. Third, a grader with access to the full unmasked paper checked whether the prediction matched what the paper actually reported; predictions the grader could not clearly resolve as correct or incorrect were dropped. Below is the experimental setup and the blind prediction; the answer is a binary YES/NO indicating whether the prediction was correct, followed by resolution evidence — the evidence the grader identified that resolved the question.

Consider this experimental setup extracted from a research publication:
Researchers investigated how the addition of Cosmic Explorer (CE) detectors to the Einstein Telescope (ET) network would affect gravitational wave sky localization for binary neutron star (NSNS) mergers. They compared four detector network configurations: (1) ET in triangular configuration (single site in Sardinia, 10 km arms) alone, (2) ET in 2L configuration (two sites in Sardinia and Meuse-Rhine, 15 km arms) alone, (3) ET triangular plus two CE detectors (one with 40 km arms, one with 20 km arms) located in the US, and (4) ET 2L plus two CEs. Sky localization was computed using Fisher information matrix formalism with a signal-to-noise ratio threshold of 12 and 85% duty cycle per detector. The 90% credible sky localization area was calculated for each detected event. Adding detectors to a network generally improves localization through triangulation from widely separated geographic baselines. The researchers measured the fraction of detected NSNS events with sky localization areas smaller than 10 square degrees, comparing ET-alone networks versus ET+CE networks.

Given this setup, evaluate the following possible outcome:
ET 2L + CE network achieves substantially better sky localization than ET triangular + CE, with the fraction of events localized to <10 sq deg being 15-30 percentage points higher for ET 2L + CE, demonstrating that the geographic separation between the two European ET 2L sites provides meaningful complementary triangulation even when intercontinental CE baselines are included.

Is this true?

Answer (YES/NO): NO